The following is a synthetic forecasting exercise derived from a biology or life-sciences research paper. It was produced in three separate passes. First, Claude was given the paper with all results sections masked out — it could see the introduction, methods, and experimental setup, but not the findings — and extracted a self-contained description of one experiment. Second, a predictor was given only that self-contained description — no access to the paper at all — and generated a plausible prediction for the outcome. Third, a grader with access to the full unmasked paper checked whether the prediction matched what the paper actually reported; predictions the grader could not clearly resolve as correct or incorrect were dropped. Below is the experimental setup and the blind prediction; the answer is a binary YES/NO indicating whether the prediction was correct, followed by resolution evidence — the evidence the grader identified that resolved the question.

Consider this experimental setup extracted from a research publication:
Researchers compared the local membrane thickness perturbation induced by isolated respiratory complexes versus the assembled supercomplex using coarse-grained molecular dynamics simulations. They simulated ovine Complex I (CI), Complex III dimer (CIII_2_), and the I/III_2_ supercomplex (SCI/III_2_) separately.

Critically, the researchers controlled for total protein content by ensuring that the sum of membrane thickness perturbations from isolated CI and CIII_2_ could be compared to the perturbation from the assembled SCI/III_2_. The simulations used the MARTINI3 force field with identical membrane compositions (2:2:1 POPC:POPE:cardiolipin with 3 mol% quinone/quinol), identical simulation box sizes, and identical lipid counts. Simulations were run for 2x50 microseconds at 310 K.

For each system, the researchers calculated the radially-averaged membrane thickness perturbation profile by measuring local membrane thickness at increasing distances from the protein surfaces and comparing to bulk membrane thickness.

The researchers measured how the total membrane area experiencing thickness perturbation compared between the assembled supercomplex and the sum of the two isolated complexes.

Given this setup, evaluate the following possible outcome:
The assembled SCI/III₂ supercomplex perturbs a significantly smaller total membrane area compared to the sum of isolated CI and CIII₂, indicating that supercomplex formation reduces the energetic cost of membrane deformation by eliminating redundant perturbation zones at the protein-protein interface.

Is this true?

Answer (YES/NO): YES